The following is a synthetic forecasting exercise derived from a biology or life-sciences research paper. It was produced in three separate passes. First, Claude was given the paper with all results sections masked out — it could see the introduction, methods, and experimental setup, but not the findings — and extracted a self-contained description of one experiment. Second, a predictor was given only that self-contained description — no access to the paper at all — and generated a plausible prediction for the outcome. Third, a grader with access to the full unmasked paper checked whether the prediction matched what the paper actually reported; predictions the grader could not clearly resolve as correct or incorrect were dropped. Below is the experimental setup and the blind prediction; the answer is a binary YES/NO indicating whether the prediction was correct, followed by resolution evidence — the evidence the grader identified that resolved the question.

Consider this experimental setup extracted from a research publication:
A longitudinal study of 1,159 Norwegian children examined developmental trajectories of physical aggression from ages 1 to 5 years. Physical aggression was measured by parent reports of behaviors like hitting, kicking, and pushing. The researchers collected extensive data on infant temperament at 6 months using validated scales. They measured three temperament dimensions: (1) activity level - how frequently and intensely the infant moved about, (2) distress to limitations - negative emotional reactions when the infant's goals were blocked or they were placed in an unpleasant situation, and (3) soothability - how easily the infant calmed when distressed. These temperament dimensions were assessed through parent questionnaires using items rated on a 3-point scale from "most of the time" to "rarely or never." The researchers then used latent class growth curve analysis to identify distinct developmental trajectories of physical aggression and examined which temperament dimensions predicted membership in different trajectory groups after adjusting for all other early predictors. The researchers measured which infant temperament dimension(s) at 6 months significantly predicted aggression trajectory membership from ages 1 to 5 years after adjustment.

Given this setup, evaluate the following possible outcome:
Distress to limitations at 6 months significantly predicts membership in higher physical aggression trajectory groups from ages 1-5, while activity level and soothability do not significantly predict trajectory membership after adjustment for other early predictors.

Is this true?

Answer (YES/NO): NO